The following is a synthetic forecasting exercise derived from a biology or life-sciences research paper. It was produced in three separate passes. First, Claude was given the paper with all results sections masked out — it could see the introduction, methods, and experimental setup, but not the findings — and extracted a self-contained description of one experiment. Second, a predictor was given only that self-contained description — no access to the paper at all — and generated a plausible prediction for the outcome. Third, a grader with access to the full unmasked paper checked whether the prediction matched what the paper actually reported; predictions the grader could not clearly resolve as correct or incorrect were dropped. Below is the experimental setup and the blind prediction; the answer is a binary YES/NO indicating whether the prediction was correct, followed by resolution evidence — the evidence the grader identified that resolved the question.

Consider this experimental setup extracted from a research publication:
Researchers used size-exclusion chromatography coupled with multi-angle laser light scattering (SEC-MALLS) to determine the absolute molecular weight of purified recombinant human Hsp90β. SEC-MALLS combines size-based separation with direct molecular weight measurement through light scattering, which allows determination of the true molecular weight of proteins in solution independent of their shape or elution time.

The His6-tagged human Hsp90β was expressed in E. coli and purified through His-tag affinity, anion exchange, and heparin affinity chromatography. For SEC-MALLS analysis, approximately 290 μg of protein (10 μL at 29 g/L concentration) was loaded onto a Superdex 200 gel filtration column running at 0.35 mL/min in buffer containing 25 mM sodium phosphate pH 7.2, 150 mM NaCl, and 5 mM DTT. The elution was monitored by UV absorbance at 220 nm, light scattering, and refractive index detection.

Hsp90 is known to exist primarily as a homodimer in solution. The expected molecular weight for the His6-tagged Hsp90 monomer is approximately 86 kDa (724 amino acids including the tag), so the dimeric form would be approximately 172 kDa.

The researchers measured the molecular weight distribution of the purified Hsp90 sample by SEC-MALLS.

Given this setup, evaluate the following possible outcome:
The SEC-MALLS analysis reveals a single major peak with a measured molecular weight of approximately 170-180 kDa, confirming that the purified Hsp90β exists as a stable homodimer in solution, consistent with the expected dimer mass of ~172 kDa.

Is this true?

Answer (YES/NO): YES